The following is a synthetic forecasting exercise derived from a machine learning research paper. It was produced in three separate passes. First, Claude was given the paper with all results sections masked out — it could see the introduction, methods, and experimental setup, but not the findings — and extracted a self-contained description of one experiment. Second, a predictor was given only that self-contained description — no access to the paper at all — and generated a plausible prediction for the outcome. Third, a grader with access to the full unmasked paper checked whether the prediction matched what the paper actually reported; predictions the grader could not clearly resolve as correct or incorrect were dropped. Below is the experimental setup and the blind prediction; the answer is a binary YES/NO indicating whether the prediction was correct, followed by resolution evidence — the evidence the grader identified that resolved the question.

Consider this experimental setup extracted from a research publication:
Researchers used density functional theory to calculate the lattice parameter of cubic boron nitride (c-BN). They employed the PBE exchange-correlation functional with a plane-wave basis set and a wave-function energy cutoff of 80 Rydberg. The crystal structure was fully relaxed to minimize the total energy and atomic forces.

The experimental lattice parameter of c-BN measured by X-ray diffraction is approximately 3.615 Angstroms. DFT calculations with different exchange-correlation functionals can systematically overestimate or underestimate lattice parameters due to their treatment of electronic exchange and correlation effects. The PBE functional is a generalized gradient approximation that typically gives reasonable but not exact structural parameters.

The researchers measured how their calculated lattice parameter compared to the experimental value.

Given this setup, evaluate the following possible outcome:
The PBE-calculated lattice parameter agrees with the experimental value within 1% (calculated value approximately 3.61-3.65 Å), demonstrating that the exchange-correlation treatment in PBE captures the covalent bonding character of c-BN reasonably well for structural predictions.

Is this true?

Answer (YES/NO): YES